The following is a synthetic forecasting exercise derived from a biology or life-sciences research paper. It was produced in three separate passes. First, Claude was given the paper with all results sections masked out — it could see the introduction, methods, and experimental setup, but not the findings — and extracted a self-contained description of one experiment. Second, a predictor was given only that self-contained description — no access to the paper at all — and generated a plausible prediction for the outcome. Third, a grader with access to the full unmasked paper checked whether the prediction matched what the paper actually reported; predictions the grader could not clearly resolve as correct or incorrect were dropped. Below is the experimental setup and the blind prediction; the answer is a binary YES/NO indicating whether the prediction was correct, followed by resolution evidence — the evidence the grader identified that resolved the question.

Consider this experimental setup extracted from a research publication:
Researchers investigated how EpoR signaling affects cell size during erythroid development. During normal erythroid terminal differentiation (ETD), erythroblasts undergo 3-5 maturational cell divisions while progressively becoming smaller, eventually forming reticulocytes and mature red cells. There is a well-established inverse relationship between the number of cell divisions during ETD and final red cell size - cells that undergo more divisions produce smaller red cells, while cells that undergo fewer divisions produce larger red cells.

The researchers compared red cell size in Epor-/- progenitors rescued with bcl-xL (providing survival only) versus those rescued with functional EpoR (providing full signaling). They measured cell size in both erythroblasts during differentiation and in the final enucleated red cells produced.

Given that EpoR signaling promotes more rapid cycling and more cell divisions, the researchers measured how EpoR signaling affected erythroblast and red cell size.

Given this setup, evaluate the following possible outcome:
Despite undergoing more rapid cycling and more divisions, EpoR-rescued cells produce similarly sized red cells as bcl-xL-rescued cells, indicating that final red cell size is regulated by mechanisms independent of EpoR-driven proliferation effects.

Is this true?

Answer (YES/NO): NO